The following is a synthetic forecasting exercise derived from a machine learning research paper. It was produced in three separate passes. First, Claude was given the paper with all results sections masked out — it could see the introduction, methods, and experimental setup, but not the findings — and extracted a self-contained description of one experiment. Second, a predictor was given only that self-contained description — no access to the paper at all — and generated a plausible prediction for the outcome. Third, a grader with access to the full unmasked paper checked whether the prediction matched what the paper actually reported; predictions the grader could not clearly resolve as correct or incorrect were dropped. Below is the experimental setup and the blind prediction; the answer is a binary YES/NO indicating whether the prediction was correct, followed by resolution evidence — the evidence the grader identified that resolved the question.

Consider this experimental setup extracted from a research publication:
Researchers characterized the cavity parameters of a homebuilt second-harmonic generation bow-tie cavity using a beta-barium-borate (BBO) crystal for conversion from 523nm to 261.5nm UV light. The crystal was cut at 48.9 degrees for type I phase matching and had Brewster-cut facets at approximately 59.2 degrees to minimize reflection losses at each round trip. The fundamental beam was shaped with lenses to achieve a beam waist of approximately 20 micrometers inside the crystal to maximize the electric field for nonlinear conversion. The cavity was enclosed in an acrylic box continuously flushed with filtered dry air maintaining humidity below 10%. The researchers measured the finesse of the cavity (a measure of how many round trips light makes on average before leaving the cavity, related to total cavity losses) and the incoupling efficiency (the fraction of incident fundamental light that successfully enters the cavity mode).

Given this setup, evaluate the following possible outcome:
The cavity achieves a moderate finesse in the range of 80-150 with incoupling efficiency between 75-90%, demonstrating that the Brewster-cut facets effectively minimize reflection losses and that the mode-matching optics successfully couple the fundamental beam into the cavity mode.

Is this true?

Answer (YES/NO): NO